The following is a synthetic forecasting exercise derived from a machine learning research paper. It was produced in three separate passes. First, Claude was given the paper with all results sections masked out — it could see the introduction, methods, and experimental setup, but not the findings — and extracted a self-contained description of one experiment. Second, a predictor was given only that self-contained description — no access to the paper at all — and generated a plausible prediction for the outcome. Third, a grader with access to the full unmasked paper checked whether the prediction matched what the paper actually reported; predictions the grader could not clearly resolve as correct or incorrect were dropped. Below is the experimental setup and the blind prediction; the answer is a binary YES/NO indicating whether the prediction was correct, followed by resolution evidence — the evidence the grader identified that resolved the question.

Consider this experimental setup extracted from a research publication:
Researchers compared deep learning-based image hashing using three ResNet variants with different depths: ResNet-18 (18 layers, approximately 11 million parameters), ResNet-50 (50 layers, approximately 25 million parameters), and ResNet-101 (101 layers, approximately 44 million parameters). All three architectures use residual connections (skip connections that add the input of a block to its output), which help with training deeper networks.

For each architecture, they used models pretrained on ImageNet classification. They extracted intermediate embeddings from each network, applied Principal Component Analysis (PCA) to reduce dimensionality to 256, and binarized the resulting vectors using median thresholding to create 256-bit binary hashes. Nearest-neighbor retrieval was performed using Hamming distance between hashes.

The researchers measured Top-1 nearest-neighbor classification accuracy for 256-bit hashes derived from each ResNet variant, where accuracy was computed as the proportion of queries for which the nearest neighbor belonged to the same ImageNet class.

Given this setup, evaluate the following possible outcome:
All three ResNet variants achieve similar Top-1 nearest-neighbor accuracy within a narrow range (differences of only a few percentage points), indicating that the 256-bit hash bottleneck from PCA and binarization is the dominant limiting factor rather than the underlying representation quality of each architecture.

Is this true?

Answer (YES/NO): YES